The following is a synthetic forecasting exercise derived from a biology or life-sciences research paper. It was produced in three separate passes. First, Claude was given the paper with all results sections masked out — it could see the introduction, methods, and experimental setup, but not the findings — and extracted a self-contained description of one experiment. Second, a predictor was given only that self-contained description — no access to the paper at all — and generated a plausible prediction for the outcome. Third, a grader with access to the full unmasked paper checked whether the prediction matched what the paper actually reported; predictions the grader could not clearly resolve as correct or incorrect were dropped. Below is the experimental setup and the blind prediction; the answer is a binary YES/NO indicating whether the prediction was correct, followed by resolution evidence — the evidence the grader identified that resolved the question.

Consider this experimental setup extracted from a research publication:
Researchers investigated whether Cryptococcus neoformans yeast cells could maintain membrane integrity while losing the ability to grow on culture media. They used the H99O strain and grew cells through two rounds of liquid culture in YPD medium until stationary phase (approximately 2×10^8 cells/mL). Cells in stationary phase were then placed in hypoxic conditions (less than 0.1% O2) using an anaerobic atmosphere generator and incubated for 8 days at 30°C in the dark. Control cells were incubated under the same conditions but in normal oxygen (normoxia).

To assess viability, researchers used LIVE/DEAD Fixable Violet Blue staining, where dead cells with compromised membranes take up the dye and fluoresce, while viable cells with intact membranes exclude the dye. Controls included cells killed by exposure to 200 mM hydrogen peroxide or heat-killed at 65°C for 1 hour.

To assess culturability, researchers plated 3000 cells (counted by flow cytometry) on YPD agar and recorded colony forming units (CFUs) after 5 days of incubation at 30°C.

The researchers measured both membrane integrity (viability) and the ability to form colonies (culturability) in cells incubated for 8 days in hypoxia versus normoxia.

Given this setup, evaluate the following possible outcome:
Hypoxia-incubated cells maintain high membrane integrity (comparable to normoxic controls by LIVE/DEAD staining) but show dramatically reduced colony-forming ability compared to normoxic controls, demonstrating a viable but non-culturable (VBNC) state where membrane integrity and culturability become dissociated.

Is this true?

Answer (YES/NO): YES